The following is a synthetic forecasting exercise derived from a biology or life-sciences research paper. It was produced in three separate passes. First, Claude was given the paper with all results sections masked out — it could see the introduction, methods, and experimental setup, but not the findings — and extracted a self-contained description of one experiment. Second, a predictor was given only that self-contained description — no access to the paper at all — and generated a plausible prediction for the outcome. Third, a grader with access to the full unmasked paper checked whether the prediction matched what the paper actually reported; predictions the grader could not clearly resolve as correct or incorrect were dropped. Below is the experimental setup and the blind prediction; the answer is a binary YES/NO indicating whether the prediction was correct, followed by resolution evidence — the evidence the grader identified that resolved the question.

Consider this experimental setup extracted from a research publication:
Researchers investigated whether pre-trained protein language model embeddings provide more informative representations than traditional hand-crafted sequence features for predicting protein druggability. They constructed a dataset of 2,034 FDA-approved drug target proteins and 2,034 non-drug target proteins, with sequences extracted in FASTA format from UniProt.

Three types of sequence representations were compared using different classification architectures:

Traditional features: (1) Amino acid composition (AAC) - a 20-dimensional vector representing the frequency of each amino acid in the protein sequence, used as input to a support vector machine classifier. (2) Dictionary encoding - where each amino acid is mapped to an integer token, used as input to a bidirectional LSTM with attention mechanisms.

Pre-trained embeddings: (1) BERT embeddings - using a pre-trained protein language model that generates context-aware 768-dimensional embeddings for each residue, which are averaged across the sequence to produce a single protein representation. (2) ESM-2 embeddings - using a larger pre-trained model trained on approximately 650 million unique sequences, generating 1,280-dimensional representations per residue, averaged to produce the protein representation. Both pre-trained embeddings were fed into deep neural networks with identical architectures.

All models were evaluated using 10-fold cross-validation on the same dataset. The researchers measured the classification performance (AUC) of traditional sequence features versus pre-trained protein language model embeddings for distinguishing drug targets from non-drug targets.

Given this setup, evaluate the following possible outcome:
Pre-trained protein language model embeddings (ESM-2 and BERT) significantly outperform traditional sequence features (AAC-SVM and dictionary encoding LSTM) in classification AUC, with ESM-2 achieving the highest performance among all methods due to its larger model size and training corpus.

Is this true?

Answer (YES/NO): YES